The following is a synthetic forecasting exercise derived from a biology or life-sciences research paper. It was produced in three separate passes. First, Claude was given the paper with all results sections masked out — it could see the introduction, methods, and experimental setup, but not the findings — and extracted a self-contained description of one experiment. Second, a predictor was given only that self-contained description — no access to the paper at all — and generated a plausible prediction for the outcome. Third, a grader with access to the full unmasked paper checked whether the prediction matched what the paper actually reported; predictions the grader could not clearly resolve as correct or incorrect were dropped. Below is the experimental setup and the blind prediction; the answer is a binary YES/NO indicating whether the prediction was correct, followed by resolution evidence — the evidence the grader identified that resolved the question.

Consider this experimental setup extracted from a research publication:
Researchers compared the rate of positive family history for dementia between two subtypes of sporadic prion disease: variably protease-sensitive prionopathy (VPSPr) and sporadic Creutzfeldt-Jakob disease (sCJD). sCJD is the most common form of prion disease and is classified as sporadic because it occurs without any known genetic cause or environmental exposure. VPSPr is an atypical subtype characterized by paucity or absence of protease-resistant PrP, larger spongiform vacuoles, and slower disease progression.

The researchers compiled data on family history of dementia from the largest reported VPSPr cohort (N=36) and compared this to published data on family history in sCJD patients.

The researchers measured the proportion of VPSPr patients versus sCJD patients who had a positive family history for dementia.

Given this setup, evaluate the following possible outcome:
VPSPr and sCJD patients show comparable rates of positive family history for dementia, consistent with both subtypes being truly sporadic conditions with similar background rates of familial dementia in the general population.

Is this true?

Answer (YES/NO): NO